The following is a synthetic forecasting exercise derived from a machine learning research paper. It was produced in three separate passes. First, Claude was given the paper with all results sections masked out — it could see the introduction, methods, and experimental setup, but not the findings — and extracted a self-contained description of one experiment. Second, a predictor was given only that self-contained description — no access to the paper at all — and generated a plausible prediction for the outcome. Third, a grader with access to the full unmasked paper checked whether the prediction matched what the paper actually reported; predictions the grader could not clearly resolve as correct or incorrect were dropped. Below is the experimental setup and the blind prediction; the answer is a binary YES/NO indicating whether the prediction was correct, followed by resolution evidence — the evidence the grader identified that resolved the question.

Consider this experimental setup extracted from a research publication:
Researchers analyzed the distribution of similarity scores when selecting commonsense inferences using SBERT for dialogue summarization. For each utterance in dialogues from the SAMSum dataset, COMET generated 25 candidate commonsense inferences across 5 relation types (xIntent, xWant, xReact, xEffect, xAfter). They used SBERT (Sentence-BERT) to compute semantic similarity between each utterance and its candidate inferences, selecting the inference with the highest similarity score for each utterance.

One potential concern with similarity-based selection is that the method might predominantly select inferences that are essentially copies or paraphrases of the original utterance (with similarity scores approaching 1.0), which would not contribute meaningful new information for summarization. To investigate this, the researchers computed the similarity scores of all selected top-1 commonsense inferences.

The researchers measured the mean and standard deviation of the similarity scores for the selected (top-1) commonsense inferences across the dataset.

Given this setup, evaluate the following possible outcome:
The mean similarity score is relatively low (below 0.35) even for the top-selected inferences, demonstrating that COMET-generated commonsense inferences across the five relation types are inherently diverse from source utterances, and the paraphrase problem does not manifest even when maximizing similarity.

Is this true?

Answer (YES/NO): NO